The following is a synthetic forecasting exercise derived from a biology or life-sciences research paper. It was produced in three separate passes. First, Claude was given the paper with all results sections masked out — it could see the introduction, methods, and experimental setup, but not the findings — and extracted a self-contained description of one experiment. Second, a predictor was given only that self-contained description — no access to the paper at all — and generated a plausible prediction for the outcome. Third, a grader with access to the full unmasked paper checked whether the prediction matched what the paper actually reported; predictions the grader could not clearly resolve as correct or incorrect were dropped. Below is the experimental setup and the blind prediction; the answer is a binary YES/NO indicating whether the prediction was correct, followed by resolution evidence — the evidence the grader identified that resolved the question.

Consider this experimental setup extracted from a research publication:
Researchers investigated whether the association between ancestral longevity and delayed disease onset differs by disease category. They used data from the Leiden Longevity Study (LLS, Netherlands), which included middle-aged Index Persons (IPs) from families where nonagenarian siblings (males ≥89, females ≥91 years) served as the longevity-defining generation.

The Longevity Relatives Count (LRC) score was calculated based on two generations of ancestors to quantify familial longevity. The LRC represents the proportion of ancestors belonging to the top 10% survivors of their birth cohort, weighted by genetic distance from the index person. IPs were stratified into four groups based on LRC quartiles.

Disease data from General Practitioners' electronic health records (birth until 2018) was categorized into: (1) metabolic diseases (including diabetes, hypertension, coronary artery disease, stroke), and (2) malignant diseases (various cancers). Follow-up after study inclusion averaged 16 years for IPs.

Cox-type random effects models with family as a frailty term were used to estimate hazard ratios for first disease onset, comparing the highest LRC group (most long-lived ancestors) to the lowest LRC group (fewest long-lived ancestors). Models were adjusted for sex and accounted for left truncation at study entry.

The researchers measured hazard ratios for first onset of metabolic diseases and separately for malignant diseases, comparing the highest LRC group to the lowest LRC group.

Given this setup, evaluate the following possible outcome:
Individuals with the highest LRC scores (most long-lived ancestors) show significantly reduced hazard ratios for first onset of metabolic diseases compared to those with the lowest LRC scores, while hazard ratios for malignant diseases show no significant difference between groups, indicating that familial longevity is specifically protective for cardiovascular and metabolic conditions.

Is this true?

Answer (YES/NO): YES